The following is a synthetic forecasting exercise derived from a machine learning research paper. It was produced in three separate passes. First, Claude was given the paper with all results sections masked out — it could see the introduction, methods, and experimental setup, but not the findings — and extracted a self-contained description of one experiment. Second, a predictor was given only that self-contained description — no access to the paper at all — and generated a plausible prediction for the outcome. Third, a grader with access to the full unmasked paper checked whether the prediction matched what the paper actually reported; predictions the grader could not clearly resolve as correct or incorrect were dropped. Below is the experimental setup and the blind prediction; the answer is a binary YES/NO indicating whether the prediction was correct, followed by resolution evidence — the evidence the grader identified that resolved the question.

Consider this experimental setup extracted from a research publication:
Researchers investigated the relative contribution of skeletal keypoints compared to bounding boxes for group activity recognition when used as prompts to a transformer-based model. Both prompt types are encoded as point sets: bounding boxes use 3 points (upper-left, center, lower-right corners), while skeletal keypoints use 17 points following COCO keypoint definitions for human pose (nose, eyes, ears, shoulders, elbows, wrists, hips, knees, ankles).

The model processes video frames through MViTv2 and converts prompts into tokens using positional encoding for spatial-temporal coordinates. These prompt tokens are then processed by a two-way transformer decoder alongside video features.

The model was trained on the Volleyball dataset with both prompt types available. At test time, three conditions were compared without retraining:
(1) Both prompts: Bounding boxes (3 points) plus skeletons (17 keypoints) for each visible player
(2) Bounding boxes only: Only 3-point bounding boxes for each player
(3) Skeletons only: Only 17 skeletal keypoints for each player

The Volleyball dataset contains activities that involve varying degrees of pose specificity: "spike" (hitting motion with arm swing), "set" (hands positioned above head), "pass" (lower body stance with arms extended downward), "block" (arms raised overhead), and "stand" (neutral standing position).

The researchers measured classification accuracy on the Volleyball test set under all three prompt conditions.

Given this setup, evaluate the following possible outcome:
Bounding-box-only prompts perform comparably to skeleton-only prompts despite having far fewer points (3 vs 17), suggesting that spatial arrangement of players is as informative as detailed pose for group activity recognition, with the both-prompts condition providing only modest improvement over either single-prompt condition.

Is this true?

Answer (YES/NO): NO